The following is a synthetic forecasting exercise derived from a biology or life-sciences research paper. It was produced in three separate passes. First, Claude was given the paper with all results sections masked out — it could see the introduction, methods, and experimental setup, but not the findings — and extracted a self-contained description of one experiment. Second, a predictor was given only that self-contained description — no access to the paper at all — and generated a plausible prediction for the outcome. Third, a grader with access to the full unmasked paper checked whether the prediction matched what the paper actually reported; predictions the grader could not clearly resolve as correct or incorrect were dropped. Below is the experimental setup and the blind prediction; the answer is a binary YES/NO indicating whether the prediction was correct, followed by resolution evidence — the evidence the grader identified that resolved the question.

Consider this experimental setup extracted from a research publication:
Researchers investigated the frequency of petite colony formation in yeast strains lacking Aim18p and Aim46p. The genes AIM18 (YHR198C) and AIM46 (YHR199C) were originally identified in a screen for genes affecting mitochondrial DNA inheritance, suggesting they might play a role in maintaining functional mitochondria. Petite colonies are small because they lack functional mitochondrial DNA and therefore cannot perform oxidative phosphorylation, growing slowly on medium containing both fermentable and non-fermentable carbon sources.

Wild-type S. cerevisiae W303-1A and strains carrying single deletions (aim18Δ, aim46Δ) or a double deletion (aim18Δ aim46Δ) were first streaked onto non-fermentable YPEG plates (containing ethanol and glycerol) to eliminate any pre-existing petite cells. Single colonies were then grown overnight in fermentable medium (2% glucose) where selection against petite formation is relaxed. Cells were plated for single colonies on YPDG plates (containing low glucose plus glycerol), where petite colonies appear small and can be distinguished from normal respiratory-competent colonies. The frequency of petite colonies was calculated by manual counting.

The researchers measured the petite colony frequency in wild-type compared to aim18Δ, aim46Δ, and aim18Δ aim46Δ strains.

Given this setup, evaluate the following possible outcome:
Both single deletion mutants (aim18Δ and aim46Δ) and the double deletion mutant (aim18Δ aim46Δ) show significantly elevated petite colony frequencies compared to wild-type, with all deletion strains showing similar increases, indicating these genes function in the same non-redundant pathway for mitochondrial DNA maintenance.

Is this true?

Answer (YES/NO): NO